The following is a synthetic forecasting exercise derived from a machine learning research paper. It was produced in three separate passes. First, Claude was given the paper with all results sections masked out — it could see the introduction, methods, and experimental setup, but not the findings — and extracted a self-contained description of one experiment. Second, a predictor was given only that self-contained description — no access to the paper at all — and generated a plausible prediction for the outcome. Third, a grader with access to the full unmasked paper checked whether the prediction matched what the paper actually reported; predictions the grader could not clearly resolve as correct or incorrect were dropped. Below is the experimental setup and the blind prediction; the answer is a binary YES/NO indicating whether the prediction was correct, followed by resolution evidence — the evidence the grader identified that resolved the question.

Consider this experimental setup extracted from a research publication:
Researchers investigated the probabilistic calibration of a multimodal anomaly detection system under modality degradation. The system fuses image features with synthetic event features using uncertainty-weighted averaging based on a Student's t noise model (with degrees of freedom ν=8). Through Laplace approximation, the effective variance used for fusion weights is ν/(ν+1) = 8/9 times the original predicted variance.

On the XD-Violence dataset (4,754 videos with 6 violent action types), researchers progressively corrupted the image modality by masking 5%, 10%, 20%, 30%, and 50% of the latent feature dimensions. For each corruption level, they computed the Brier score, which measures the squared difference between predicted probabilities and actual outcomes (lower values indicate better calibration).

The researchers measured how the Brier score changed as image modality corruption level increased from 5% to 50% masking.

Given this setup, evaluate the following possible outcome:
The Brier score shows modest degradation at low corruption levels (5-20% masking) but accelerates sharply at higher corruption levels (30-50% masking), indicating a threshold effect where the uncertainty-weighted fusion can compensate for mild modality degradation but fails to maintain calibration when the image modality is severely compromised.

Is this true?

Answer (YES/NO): NO